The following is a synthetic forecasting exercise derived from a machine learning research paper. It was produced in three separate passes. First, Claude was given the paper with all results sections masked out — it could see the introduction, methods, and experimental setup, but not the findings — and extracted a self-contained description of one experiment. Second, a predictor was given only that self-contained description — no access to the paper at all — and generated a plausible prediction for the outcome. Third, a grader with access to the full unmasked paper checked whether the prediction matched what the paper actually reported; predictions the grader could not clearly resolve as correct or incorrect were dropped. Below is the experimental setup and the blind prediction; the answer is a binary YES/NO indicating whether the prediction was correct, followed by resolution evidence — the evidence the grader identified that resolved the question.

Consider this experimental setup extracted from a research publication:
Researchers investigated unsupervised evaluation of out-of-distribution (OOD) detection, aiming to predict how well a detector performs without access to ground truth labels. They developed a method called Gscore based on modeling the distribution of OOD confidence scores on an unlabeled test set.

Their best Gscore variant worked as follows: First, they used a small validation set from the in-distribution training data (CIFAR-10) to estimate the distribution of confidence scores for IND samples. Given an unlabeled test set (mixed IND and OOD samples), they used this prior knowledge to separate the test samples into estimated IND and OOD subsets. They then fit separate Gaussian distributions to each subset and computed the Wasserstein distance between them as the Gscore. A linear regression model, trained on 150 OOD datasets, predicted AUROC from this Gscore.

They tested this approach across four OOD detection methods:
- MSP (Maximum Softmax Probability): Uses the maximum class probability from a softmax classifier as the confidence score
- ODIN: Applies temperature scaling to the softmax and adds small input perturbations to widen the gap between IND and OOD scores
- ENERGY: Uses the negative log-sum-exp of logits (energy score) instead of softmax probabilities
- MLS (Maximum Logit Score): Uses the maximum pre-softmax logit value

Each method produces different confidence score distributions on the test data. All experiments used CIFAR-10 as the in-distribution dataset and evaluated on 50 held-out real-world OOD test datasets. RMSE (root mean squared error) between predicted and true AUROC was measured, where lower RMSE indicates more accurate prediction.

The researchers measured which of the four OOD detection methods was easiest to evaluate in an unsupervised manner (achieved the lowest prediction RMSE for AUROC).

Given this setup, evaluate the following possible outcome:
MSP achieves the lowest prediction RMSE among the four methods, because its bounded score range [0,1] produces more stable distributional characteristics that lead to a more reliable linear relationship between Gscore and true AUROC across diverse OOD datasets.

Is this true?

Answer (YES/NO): YES